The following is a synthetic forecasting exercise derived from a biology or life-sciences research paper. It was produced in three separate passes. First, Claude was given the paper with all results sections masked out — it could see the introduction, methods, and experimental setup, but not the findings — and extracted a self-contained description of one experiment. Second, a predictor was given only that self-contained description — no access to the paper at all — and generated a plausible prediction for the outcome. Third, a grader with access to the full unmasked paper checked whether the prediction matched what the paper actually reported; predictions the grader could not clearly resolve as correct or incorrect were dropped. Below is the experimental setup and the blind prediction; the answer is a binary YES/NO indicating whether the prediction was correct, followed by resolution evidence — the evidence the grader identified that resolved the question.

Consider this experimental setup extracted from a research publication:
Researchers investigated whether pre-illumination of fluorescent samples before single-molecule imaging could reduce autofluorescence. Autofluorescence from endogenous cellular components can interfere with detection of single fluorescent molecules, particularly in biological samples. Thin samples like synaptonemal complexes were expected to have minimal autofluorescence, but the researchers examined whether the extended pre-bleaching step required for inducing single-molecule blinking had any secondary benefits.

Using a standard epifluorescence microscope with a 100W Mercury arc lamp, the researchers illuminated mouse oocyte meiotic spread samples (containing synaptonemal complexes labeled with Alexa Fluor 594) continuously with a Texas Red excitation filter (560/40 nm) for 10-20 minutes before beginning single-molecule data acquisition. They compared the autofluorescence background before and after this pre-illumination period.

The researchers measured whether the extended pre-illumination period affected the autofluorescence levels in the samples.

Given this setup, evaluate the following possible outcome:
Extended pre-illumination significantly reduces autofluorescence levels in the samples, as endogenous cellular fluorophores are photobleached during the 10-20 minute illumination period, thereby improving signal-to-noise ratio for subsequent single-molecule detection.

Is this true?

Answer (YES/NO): NO